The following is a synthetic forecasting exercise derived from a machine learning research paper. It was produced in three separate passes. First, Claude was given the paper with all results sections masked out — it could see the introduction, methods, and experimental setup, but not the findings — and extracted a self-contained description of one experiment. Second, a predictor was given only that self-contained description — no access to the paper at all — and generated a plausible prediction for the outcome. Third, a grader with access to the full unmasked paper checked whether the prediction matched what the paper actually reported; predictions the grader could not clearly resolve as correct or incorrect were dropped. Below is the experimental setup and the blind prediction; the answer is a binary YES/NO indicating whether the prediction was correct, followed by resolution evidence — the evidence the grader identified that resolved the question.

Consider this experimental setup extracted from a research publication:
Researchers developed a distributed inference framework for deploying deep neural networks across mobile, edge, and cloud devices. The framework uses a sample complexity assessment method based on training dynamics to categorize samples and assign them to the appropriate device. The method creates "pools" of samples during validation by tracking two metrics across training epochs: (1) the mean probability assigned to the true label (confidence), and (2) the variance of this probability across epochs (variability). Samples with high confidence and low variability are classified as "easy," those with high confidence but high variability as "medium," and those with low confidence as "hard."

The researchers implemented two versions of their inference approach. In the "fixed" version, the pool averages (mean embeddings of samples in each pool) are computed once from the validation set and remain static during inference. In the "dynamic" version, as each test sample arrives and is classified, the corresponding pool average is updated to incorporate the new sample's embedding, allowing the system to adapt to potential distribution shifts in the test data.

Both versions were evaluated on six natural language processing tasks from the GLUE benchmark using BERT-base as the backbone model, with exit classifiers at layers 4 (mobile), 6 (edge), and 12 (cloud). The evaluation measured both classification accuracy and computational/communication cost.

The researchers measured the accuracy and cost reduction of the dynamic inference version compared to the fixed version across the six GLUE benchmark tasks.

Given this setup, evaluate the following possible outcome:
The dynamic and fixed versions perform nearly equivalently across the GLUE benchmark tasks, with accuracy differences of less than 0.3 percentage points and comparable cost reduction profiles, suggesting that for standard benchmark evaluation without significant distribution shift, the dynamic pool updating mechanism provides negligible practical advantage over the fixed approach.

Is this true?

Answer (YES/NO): NO